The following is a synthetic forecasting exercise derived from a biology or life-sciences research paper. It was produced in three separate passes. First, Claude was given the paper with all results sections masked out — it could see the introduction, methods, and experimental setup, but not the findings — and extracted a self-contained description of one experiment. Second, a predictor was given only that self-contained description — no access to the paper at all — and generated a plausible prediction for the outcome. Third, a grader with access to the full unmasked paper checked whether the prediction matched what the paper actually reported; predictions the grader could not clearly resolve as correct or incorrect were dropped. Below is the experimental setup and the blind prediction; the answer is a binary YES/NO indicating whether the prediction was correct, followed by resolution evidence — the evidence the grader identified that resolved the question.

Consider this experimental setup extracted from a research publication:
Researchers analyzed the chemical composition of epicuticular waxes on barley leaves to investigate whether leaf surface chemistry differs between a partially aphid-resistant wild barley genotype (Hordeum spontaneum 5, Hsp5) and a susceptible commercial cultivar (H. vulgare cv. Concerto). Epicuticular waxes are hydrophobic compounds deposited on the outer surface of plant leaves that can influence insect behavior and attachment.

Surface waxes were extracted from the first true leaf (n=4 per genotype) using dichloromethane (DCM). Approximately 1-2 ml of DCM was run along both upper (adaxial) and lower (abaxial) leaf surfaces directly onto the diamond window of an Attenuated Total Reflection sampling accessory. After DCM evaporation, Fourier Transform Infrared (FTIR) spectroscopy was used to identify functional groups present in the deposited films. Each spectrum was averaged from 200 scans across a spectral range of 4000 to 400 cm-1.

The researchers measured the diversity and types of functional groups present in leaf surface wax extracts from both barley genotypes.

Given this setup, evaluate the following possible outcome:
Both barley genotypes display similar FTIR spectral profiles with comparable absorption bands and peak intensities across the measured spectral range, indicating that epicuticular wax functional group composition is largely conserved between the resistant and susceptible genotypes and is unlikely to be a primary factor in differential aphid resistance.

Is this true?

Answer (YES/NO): NO